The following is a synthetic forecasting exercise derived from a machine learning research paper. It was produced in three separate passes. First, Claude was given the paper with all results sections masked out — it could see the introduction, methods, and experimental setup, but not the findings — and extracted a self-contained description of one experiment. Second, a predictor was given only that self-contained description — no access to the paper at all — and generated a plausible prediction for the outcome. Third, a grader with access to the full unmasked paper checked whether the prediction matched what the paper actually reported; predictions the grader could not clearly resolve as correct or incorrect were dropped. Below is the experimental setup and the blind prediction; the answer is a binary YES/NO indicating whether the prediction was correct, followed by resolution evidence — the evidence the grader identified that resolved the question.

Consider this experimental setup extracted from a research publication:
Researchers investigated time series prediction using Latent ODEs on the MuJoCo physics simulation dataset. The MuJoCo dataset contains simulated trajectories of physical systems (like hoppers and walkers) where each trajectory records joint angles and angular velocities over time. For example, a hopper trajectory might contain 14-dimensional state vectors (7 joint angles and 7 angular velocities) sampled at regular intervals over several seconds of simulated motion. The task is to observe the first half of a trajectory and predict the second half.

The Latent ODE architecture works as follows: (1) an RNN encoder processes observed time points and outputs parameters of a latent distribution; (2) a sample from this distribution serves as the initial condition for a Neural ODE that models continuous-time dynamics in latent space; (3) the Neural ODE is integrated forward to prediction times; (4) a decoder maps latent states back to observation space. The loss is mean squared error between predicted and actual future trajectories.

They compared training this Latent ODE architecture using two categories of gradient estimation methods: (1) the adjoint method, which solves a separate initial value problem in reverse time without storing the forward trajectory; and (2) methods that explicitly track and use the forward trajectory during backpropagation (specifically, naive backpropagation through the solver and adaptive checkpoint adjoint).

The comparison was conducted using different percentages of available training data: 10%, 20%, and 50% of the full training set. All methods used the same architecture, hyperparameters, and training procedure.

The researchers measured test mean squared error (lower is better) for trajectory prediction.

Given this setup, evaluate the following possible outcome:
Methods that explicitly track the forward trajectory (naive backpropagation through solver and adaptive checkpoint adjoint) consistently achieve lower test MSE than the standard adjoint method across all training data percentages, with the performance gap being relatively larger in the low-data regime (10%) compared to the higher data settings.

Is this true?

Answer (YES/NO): NO